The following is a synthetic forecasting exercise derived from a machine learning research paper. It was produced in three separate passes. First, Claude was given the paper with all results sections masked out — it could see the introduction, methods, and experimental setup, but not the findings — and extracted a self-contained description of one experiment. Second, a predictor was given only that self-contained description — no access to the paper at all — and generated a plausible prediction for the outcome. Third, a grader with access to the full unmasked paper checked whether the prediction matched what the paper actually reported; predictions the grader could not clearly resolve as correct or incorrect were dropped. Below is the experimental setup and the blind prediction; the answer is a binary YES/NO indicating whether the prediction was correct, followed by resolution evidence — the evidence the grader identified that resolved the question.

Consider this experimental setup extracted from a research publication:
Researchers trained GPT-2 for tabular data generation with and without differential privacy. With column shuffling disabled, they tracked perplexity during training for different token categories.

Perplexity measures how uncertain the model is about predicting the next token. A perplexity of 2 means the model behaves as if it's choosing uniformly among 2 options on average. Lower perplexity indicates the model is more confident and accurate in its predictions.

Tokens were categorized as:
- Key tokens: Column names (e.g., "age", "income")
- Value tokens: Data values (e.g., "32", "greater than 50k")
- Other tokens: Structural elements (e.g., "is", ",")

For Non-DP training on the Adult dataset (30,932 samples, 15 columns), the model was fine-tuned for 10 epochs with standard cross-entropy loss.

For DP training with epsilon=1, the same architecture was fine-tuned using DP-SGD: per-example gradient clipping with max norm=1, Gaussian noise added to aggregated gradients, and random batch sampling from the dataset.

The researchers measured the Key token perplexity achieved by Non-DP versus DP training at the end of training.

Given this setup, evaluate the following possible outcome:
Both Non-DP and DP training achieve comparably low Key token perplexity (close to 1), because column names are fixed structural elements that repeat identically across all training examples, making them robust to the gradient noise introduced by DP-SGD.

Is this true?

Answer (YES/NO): NO